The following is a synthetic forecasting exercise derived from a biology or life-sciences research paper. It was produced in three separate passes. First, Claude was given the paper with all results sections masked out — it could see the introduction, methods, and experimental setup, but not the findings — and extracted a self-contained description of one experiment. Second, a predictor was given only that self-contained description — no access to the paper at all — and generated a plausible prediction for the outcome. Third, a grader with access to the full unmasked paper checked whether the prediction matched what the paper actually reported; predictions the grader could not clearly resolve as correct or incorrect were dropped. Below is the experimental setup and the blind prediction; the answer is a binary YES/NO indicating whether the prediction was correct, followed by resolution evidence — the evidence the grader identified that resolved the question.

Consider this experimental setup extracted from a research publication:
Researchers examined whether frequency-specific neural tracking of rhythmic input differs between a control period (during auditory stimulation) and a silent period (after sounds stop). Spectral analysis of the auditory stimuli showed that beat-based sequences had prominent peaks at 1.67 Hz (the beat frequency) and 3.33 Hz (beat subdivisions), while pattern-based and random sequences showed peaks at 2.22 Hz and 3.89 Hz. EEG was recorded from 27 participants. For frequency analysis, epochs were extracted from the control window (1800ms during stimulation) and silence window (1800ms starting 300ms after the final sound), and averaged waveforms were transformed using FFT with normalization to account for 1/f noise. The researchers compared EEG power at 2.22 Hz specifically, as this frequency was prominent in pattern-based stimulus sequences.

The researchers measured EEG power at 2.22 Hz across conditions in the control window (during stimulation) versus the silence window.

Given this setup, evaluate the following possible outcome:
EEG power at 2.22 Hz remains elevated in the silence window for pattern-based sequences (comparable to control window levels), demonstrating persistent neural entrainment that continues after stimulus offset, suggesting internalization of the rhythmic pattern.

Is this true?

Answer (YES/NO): NO